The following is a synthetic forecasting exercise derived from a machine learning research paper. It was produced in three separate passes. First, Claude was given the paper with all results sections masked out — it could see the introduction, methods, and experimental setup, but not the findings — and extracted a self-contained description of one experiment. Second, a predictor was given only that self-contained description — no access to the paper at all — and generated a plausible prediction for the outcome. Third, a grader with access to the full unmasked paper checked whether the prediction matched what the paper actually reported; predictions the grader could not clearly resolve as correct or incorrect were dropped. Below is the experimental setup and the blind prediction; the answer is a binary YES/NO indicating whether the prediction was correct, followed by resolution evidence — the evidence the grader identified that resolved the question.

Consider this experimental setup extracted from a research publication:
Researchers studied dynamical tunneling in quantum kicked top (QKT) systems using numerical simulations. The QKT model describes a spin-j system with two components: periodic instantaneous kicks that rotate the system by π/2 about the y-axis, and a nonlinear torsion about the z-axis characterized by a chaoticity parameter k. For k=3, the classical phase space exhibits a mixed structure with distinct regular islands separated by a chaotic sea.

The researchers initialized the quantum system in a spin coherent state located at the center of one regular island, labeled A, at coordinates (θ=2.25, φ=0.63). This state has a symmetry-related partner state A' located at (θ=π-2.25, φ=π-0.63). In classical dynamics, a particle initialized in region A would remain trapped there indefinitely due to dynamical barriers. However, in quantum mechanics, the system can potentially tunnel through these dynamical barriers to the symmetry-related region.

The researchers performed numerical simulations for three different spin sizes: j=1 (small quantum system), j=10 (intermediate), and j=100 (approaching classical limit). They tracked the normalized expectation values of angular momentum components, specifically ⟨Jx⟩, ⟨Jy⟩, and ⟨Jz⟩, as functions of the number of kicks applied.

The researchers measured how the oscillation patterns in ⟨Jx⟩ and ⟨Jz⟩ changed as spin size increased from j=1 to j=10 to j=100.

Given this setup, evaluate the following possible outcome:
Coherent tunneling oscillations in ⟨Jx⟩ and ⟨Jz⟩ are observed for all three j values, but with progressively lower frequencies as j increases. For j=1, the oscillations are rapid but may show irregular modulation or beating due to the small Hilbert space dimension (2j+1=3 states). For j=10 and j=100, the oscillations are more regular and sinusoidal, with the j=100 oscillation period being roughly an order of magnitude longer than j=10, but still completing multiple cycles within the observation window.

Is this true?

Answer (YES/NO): NO